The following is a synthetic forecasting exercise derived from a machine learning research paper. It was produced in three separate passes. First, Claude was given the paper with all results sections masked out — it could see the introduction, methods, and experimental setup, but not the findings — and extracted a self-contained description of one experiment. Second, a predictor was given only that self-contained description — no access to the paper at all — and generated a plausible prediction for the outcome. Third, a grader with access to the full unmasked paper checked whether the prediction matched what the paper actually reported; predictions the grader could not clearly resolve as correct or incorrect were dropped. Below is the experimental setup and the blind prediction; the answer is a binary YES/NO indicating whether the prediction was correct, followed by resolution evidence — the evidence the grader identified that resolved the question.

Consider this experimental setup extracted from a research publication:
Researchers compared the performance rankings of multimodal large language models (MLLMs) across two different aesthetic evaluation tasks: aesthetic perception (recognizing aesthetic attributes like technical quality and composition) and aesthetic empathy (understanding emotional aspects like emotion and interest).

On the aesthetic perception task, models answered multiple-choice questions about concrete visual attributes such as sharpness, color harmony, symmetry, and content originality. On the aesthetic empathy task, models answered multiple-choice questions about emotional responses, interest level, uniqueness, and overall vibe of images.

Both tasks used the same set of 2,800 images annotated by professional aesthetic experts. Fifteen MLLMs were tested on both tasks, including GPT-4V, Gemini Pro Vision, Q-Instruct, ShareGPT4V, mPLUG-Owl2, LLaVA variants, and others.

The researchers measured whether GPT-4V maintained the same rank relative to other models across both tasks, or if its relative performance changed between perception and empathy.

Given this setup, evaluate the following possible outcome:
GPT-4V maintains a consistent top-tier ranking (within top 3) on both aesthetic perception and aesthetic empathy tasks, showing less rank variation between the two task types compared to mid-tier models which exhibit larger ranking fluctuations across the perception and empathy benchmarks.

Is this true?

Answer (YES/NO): NO